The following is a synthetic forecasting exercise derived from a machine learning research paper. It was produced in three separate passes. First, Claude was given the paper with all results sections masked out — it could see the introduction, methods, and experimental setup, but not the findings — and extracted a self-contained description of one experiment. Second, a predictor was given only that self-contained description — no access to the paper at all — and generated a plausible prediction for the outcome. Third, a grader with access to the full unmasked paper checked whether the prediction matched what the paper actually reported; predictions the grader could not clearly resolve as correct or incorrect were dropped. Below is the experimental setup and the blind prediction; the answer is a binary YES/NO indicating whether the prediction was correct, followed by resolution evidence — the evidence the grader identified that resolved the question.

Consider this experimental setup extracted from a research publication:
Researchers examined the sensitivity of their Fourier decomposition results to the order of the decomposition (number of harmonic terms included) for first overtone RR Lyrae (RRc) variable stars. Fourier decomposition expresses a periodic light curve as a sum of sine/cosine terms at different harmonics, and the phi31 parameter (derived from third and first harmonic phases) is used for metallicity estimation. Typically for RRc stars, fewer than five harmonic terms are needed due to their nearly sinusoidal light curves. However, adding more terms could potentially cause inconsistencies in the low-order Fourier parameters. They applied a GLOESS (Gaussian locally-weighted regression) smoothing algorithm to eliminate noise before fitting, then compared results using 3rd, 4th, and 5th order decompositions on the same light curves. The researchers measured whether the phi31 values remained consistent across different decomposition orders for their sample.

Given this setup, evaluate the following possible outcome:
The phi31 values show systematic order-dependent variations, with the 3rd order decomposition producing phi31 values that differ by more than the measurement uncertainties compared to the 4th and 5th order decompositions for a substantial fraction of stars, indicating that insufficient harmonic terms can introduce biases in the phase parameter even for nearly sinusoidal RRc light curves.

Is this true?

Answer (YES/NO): NO